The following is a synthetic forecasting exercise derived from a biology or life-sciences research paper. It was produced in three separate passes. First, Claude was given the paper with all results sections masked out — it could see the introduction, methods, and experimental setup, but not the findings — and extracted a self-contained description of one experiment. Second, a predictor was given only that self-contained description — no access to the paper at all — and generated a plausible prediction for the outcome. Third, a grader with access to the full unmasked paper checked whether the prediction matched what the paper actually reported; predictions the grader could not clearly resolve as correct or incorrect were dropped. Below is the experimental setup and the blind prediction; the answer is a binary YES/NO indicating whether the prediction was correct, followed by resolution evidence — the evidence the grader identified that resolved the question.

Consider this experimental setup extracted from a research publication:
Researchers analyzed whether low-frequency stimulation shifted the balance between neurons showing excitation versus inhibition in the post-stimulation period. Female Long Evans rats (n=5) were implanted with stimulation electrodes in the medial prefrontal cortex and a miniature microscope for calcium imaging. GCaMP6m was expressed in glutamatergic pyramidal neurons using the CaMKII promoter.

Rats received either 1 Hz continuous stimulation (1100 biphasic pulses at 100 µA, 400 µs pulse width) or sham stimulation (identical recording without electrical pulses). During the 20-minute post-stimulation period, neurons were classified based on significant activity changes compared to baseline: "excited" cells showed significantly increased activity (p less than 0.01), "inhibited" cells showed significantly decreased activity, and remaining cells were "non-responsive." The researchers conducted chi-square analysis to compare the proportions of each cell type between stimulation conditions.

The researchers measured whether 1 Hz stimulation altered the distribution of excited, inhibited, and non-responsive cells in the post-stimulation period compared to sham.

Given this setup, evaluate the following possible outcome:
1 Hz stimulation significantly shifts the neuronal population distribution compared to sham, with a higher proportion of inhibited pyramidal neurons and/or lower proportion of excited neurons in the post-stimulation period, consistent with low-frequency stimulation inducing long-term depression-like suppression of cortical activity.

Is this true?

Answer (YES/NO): YES